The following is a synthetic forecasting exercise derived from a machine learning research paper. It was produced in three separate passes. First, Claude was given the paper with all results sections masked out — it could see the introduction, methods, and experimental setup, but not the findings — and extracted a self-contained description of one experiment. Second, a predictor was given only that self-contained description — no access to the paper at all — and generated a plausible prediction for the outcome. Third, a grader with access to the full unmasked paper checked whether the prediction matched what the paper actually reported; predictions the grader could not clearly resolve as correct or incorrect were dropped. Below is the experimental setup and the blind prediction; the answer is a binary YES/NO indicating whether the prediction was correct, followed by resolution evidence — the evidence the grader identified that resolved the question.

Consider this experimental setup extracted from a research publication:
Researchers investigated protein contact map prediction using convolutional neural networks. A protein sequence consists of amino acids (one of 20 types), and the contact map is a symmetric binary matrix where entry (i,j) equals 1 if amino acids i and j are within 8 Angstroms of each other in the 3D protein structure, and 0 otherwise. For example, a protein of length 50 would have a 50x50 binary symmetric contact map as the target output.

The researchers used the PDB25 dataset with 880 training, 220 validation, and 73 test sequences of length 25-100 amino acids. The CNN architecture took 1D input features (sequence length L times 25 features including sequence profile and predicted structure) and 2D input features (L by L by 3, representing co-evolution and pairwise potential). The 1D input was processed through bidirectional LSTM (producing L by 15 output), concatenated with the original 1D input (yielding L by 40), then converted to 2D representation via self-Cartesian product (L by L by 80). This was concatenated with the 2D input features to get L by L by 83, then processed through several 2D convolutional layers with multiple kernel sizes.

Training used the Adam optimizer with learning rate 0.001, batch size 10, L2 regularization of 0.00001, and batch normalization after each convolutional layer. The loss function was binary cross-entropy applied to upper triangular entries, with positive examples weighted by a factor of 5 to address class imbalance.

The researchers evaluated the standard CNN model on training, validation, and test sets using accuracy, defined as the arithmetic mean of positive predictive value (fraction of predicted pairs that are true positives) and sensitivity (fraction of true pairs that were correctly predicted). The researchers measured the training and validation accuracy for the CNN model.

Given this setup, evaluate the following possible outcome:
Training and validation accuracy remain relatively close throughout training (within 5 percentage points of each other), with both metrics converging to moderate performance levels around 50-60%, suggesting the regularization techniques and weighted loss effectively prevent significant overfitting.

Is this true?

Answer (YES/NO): NO